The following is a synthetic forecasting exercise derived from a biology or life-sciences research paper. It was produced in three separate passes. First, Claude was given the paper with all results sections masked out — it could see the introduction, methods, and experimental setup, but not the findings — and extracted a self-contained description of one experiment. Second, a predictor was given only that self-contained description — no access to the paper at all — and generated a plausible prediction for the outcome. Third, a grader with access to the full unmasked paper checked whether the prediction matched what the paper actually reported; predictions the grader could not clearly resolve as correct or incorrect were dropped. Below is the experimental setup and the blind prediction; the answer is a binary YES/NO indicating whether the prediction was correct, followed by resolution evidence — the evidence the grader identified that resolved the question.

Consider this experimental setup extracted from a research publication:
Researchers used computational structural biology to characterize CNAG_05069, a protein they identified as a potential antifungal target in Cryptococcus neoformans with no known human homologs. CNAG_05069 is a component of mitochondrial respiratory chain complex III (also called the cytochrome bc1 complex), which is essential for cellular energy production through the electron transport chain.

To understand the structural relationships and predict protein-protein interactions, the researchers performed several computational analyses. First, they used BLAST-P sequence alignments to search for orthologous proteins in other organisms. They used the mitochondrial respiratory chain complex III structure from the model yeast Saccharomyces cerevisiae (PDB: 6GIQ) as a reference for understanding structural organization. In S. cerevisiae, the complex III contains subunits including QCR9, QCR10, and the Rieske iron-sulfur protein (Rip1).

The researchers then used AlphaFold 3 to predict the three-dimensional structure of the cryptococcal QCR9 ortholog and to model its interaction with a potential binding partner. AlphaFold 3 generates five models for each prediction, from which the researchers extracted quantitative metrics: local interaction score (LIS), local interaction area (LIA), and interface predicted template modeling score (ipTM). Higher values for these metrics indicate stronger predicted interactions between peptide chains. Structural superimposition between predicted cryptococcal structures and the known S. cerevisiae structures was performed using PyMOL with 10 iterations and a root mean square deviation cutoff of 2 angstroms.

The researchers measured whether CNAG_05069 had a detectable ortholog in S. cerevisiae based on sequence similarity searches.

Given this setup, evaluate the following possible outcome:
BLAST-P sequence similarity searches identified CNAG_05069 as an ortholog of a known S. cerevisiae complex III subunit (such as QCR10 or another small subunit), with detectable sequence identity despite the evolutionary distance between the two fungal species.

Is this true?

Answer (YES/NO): YES